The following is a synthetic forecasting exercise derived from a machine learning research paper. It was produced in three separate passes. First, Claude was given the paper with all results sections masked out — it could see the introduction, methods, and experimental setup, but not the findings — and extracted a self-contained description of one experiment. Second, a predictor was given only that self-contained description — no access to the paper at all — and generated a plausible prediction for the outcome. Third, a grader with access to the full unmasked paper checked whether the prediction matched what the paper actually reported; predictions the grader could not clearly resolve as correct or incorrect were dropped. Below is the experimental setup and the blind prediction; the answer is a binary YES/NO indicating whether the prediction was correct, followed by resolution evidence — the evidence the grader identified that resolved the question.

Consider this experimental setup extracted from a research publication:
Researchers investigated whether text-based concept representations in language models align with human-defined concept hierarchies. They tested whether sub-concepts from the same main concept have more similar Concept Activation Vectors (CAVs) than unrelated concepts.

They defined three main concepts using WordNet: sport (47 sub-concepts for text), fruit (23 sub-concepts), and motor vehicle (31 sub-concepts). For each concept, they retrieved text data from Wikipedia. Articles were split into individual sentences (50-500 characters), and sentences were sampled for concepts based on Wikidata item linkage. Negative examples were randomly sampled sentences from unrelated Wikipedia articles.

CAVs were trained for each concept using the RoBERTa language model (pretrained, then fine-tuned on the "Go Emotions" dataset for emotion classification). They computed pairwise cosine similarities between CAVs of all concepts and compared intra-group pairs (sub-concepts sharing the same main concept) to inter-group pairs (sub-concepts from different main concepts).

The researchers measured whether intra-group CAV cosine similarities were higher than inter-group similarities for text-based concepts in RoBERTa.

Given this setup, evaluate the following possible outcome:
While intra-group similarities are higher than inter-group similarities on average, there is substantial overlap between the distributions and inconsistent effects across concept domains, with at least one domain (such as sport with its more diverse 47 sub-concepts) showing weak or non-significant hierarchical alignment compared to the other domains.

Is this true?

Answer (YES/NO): NO